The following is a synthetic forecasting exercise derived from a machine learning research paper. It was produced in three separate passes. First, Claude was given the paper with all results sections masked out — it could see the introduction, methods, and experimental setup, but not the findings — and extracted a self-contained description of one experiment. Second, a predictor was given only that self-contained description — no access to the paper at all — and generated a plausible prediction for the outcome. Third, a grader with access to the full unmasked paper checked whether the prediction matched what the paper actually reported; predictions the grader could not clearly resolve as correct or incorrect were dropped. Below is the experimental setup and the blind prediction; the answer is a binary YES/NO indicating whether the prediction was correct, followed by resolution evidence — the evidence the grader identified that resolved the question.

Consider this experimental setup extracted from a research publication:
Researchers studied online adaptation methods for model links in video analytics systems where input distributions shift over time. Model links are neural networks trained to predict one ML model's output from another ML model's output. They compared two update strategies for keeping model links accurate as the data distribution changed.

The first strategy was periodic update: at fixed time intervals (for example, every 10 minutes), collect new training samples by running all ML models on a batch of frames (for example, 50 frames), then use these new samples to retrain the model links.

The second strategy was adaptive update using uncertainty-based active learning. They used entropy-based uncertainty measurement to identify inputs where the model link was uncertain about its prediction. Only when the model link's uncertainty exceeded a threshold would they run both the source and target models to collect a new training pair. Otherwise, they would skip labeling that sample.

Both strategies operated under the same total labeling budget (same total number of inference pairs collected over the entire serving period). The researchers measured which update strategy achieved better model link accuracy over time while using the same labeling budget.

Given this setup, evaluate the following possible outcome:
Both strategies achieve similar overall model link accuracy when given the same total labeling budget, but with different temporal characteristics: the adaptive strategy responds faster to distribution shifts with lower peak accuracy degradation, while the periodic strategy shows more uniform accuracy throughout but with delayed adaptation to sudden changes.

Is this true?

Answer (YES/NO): NO